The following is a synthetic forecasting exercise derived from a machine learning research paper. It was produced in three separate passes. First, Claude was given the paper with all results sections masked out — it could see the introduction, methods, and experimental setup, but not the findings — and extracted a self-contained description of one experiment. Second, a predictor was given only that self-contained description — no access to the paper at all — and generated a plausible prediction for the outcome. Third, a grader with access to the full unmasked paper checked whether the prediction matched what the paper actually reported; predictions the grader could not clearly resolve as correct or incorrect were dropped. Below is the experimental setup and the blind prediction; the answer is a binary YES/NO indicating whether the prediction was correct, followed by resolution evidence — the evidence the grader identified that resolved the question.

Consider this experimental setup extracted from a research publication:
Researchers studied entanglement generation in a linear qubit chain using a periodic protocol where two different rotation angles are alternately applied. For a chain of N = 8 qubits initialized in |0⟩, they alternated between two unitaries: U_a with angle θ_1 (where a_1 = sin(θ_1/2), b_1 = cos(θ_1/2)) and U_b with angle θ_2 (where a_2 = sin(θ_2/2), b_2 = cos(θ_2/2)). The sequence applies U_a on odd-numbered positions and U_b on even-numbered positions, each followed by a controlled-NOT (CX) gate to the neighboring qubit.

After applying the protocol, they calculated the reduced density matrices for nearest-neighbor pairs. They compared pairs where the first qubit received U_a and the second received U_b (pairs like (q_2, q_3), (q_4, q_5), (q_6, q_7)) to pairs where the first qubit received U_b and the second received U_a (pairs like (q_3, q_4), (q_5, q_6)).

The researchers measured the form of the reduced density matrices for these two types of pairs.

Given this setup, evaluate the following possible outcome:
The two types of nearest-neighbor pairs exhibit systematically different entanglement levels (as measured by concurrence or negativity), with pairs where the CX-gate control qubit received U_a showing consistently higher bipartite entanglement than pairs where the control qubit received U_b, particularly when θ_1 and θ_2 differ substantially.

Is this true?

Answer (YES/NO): NO